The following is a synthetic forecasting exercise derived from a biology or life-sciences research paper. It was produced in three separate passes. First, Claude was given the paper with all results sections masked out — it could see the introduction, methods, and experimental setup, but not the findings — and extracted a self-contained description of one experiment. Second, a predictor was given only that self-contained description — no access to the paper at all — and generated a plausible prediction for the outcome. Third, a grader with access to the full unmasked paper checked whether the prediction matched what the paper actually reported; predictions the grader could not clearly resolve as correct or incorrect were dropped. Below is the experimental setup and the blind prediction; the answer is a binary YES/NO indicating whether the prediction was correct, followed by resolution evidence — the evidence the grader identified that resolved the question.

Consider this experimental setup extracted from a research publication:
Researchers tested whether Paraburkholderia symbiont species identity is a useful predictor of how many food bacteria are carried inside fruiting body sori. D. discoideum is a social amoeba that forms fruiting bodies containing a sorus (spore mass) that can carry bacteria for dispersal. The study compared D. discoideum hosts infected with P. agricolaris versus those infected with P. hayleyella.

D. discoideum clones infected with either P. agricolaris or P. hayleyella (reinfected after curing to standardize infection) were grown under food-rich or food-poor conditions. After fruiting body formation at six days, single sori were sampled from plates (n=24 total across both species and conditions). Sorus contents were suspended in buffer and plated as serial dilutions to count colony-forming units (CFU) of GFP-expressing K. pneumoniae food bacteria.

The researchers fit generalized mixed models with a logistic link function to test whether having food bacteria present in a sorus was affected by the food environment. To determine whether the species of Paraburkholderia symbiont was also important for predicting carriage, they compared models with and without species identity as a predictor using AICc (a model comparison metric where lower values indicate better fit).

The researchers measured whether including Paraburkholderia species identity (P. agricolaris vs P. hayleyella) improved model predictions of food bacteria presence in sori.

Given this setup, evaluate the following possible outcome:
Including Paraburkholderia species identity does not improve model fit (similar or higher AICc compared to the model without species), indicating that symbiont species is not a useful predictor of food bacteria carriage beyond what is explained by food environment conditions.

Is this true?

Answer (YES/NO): YES